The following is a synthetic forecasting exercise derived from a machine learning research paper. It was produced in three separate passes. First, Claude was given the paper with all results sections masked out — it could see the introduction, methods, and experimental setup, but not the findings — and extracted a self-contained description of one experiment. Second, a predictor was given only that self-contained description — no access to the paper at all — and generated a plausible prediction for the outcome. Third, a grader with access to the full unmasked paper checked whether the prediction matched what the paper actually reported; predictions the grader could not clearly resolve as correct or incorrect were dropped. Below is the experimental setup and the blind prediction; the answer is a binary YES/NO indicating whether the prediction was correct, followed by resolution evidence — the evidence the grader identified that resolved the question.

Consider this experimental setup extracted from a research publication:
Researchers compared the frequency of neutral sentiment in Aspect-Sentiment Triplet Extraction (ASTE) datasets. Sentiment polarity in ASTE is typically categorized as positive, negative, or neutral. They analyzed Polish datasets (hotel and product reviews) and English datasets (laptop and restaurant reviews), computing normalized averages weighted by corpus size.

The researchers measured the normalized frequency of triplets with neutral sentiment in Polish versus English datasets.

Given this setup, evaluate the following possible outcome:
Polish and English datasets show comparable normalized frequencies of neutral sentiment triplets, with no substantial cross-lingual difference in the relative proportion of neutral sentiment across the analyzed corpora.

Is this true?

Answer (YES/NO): YES